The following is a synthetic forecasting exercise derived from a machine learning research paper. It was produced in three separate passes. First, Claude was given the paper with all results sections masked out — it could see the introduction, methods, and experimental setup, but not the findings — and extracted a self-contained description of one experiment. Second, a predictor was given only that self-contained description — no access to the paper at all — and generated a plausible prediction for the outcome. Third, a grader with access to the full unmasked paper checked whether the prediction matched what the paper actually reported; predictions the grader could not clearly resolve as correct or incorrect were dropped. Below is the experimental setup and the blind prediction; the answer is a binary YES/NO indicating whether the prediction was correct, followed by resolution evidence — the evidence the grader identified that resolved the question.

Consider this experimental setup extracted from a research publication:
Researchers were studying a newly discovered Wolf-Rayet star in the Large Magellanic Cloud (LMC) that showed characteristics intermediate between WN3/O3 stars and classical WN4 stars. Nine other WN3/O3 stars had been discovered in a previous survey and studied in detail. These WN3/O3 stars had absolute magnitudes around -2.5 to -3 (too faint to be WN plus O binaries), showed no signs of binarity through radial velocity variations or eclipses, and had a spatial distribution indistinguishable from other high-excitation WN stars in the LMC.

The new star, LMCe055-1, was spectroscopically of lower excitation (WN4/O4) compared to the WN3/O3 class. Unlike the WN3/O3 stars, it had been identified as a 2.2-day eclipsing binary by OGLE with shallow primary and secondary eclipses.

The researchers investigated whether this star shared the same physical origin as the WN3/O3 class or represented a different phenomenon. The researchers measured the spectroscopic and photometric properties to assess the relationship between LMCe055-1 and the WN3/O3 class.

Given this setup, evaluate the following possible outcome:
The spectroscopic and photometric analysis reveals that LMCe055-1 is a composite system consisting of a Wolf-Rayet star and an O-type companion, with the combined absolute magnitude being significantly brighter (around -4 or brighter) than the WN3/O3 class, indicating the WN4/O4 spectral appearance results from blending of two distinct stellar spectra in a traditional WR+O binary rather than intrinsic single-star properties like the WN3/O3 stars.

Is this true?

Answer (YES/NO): NO